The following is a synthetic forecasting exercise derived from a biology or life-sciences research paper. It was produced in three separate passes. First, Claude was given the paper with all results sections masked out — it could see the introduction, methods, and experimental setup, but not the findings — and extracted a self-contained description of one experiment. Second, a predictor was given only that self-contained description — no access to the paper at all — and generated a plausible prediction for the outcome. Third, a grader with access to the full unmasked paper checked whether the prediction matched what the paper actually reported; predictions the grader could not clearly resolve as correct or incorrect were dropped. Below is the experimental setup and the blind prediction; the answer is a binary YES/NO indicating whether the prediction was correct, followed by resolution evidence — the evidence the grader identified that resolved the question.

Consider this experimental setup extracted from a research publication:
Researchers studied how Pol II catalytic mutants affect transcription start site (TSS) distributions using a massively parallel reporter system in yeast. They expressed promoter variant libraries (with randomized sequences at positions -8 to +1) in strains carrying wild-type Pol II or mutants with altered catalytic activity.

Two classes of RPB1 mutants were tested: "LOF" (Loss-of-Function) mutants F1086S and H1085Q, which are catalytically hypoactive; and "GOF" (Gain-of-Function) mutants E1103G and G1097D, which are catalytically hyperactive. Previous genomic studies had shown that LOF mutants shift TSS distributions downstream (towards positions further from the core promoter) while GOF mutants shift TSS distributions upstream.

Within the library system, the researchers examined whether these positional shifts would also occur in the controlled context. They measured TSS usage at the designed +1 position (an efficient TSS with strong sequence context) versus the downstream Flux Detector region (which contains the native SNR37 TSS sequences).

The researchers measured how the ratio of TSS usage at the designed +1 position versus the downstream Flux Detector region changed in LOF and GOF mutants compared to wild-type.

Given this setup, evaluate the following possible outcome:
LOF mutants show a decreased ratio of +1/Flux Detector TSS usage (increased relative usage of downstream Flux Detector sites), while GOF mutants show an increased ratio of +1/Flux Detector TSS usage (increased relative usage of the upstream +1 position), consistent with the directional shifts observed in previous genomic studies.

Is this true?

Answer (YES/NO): YES